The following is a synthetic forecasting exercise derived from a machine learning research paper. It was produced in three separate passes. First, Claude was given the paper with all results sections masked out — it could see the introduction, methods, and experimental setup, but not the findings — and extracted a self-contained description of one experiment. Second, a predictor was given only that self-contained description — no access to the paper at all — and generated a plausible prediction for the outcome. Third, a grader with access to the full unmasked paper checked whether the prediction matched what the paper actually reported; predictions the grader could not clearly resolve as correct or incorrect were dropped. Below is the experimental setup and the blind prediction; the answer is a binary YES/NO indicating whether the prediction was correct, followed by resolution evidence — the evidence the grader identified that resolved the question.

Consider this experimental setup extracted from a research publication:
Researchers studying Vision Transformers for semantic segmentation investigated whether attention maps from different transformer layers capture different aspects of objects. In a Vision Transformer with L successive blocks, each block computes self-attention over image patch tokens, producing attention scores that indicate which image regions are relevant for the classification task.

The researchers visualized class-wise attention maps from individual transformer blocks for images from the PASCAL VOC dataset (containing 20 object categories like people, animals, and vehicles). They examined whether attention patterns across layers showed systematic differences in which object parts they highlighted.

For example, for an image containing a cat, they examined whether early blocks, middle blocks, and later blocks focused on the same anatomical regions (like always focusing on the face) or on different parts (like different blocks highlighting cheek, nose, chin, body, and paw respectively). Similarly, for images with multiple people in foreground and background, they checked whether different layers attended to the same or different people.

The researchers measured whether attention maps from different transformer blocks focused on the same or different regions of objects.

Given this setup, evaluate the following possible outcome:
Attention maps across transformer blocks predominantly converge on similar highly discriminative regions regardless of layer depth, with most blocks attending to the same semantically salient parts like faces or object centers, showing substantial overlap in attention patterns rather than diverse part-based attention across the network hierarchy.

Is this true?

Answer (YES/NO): NO